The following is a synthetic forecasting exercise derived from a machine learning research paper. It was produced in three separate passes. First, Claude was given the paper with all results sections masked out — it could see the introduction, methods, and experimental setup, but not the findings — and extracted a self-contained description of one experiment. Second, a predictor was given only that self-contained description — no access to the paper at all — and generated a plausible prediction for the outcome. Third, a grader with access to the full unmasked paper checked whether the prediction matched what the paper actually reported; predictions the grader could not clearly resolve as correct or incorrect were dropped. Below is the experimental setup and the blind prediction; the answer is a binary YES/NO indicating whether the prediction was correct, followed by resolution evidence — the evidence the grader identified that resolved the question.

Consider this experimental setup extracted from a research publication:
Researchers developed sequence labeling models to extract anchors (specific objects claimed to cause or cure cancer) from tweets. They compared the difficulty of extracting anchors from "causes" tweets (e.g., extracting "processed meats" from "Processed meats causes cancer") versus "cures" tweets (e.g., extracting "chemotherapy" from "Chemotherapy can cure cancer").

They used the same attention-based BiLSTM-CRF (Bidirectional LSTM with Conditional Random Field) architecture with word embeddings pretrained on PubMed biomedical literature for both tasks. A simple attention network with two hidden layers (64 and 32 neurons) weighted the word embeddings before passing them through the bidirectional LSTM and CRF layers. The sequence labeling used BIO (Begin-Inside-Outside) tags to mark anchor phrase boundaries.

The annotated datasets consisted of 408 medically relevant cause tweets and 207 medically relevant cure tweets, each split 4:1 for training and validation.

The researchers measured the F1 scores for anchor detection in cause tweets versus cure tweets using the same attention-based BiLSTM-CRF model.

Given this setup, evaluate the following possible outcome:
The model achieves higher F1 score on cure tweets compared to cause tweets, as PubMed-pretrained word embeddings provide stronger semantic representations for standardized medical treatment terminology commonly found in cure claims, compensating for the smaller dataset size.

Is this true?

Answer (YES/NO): NO